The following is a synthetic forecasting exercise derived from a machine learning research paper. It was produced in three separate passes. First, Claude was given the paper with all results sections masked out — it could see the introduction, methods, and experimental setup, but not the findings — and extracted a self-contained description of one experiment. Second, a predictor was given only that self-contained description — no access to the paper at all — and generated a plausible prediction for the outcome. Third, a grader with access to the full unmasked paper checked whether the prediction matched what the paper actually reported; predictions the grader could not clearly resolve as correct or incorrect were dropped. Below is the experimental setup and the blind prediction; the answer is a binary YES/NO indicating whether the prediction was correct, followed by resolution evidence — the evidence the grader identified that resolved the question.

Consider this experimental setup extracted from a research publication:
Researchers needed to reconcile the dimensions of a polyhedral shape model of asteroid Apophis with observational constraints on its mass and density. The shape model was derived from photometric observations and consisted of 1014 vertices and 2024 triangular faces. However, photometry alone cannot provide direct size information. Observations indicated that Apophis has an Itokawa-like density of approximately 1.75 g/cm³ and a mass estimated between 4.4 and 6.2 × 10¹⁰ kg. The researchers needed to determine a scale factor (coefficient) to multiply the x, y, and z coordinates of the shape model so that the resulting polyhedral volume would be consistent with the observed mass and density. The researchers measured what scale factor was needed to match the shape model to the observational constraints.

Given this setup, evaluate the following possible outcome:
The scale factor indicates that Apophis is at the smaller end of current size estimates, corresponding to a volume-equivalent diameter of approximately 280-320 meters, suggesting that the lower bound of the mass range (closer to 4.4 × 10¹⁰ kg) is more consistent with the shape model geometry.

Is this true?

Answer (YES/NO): NO